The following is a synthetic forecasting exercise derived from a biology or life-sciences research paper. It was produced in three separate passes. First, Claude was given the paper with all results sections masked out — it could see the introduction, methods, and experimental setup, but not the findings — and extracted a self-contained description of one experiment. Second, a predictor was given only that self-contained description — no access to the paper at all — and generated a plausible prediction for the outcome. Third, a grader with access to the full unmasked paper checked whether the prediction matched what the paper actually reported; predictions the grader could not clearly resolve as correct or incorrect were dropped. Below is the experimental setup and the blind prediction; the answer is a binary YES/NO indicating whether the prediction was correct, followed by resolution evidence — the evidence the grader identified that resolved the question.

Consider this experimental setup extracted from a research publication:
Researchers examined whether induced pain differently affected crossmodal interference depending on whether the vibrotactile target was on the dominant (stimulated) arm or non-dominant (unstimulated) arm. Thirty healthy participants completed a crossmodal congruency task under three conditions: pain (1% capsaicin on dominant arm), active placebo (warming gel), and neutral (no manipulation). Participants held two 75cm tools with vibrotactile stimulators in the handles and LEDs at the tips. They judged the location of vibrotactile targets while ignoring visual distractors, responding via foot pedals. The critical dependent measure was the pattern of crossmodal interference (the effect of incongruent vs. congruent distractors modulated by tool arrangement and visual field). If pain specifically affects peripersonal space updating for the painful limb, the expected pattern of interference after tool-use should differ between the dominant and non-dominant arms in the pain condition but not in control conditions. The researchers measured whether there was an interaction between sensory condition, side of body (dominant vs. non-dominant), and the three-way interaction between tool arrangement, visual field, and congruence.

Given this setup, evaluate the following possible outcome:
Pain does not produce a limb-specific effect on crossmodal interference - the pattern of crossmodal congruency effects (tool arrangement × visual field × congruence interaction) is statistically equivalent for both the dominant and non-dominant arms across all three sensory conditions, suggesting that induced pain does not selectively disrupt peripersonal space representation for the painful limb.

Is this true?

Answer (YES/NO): YES